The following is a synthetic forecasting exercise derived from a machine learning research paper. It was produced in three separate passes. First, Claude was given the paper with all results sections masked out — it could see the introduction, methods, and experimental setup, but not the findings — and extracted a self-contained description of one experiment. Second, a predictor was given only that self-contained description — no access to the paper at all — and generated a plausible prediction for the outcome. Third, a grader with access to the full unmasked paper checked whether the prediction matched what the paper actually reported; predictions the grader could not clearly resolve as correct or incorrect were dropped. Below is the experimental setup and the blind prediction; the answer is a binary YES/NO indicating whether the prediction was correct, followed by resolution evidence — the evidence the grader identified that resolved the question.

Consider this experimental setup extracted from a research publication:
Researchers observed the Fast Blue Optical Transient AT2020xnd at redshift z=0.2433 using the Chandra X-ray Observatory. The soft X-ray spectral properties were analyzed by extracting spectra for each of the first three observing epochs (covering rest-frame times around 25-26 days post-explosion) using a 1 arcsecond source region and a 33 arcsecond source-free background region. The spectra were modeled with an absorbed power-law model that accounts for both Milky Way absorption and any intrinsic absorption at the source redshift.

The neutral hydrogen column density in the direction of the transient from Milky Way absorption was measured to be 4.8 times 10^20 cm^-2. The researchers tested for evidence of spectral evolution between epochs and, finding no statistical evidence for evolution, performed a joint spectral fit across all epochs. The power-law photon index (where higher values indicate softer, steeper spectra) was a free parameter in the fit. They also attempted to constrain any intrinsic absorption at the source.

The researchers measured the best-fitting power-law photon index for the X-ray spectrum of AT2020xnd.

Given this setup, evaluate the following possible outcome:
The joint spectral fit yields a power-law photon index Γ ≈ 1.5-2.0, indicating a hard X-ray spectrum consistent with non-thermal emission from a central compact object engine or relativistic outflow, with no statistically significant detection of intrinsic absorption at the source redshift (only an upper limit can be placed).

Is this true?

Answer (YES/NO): NO